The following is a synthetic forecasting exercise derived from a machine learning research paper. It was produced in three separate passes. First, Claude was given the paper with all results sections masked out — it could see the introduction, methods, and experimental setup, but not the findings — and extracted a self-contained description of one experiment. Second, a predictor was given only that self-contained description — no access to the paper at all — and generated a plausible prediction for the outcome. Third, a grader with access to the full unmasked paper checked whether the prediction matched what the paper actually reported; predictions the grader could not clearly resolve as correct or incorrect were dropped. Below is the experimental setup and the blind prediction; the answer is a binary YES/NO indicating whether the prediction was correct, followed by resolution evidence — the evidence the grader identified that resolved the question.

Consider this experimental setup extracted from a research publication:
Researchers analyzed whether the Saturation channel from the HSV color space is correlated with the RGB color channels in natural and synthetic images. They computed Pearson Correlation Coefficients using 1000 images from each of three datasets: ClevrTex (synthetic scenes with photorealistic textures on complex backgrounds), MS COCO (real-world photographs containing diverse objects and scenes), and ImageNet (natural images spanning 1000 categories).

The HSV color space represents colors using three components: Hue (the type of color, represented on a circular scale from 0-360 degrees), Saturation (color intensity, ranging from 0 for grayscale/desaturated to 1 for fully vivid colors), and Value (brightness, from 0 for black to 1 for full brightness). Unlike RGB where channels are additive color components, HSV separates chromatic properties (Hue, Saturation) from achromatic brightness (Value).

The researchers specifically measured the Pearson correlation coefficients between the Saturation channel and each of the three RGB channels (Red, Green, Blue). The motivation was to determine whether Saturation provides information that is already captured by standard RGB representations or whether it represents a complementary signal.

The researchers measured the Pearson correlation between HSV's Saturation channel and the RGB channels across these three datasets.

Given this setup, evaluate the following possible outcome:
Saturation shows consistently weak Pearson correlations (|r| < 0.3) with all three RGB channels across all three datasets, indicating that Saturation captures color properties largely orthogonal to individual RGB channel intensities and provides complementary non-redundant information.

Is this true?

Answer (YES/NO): NO